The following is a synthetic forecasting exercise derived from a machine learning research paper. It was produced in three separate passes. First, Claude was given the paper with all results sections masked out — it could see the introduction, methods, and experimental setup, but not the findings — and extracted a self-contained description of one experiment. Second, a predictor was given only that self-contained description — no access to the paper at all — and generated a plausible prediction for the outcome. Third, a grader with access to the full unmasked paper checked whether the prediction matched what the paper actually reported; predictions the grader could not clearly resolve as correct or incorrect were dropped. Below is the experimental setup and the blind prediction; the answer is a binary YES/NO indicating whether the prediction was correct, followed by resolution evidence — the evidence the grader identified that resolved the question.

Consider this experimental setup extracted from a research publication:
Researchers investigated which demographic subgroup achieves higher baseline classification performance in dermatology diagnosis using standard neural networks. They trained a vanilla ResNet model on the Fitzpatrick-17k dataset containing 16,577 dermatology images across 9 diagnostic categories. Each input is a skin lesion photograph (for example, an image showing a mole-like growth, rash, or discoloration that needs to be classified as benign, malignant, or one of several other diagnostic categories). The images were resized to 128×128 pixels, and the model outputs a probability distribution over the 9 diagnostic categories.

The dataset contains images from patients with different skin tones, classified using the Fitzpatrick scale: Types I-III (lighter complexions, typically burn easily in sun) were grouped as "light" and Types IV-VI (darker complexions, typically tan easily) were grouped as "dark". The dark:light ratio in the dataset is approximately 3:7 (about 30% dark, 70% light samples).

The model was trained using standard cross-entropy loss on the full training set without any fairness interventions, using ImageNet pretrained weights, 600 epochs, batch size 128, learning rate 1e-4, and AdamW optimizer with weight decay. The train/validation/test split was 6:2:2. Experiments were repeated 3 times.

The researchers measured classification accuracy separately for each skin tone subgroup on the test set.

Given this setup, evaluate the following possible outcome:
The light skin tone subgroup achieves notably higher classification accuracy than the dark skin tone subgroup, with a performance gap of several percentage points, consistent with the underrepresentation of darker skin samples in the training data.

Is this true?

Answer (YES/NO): NO